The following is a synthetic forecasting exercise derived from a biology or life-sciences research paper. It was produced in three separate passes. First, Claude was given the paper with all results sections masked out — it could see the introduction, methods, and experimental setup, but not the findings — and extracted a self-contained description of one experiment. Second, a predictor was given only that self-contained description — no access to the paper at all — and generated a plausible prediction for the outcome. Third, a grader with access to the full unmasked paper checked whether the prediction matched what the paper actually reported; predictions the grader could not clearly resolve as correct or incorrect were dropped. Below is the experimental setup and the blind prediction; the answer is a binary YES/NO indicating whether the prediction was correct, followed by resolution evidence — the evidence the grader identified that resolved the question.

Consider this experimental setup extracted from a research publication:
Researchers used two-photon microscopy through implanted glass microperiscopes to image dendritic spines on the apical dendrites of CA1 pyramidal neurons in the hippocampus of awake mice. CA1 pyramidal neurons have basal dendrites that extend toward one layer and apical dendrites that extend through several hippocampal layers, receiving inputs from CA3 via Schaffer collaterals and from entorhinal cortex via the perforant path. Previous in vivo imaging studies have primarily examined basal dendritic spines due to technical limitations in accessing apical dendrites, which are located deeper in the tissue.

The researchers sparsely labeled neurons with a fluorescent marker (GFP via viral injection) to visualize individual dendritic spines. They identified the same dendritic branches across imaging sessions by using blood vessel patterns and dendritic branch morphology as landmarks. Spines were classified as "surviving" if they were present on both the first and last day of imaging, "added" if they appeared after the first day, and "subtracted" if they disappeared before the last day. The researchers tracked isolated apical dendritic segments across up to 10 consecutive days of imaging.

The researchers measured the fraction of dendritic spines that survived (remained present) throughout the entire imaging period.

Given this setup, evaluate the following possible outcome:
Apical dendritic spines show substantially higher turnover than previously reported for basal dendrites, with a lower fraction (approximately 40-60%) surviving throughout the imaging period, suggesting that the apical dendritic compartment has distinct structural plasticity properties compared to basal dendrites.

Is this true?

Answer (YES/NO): NO